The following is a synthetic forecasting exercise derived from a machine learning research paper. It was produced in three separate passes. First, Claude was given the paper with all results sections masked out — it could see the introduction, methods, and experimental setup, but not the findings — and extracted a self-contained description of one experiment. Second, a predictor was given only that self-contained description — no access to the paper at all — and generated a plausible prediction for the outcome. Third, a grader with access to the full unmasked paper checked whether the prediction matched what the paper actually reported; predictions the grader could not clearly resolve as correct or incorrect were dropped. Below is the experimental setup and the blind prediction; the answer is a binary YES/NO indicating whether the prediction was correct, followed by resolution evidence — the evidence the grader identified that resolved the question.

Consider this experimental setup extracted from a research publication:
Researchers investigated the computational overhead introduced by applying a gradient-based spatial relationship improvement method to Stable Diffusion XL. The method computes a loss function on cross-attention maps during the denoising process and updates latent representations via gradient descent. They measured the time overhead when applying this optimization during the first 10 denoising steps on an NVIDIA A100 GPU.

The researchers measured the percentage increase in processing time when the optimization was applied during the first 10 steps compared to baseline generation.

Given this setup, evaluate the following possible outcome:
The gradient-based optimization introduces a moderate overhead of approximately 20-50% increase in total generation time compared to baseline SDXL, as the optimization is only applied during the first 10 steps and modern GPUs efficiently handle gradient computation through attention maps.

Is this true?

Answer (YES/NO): NO